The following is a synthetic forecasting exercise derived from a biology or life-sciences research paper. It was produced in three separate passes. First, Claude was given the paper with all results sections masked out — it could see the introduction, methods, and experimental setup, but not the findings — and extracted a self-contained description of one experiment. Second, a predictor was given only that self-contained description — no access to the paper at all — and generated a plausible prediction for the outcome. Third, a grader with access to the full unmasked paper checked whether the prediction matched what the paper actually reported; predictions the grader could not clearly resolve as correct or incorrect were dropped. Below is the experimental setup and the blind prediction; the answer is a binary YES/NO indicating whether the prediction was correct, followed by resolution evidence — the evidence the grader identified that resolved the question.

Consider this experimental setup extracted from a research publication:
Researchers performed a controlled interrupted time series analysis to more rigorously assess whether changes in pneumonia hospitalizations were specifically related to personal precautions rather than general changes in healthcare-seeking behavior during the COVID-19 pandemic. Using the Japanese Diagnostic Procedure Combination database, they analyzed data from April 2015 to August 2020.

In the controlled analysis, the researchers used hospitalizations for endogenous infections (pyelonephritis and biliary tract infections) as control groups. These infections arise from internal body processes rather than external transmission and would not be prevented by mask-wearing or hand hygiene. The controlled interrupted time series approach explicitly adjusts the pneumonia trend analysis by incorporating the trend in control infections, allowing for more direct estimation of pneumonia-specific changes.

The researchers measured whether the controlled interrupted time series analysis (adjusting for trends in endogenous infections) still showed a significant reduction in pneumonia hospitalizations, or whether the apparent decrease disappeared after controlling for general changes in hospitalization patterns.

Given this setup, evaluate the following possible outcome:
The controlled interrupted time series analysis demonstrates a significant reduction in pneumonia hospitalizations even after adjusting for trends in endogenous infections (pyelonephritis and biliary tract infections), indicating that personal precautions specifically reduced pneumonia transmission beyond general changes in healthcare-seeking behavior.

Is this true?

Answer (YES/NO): YES